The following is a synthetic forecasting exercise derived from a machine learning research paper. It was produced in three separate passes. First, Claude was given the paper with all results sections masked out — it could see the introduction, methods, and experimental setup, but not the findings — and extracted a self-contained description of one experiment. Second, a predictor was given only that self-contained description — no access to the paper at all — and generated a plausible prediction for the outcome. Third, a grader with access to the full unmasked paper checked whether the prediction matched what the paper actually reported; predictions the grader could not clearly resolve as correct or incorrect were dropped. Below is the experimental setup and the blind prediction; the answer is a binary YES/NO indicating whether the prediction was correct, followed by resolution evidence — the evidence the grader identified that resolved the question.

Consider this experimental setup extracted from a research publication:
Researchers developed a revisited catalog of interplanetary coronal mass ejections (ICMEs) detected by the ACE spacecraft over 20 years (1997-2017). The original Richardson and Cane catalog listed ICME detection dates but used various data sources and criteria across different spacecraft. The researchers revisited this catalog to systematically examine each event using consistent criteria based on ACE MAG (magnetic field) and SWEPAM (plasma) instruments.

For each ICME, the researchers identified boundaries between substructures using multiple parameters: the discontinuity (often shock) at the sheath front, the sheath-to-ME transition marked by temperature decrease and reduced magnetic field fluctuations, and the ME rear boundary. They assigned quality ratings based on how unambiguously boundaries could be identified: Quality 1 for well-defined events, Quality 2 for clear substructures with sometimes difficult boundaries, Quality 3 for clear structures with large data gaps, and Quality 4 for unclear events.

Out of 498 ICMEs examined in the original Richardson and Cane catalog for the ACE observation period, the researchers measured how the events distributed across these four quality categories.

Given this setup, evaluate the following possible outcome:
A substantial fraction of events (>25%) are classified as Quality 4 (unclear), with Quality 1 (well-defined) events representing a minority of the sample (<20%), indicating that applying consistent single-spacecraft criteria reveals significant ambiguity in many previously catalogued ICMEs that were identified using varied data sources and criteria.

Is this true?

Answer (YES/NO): NO